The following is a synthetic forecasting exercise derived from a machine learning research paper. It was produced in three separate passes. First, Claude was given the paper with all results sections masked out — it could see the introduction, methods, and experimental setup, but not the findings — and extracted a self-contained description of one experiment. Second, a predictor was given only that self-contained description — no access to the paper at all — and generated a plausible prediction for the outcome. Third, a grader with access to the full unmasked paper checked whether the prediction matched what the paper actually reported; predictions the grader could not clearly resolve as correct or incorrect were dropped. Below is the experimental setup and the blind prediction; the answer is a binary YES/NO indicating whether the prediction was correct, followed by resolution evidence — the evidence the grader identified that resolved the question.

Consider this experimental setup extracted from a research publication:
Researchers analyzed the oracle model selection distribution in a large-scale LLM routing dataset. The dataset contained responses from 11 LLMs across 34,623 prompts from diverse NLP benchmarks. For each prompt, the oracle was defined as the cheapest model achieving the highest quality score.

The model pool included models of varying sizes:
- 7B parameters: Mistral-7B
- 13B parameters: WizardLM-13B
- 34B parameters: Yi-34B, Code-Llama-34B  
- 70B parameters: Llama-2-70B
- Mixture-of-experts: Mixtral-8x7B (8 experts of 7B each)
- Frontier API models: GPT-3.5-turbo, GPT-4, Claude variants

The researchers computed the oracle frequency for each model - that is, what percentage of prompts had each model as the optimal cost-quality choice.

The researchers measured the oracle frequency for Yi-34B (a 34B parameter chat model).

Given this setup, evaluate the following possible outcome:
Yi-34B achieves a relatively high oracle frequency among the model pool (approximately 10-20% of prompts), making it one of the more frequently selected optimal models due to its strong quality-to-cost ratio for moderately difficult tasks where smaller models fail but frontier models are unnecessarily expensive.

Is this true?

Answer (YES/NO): YES